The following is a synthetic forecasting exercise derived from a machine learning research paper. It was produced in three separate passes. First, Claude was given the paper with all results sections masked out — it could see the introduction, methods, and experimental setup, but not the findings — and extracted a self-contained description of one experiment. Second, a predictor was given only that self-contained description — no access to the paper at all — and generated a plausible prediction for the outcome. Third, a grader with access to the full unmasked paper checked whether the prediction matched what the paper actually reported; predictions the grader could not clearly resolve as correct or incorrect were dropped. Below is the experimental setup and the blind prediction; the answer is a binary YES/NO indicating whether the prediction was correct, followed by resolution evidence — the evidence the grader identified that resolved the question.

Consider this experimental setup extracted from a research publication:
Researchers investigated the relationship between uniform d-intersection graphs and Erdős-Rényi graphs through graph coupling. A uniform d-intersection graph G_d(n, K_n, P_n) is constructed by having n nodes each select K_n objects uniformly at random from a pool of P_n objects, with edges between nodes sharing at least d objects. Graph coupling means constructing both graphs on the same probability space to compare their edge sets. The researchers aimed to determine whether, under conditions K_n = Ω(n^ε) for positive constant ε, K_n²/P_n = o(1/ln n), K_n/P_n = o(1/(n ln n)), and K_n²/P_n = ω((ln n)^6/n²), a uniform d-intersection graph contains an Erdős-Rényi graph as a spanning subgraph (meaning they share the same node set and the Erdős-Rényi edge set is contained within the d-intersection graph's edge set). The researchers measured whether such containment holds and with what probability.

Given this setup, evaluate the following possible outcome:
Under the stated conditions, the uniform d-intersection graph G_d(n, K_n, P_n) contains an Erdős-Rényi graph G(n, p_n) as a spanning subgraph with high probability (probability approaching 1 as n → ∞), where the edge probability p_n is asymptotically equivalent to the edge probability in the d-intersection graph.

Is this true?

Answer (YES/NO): YES